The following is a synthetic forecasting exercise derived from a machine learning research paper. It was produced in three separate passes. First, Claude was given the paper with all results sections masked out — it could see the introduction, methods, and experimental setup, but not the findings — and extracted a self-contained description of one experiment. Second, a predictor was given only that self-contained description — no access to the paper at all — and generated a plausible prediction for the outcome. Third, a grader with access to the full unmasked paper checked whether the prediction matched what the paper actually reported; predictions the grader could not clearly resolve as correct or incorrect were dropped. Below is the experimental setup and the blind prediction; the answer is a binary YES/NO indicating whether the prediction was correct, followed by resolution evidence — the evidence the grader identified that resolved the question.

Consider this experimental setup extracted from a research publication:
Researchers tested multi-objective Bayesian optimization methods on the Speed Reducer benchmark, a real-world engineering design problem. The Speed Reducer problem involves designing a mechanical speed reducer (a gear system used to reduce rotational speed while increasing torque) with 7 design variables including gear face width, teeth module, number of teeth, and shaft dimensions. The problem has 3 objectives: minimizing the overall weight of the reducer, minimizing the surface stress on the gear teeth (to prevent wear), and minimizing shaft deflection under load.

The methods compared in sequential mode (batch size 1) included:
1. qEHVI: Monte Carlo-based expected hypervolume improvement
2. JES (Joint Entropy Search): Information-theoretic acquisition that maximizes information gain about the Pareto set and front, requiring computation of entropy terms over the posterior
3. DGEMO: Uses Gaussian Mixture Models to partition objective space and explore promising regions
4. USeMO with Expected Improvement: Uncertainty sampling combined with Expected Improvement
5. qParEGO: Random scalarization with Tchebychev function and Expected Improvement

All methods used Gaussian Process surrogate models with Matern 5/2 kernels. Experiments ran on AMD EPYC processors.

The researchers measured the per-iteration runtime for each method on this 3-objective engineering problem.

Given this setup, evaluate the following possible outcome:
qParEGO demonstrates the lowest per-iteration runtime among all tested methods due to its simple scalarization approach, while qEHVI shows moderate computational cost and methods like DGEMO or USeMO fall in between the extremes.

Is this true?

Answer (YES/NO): YES